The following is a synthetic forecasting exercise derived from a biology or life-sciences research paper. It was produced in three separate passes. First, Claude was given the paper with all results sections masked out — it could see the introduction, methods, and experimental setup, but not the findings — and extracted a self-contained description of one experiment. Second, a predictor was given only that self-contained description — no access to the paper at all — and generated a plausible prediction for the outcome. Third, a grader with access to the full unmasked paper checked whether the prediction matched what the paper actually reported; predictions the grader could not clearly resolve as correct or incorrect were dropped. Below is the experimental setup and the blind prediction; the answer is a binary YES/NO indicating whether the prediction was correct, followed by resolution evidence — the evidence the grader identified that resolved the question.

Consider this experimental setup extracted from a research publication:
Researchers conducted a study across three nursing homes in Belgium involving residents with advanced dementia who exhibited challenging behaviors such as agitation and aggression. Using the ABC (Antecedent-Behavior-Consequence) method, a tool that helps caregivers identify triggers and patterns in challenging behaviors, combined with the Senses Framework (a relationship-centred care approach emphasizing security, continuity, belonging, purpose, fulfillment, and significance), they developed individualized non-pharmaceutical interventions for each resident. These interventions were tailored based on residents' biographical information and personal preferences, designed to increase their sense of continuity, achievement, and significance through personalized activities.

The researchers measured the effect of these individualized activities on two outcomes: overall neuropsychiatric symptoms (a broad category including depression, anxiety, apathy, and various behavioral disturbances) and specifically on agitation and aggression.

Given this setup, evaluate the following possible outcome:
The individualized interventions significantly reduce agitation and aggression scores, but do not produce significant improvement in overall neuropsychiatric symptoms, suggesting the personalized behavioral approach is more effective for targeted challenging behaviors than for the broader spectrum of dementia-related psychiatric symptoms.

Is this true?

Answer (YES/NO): YES